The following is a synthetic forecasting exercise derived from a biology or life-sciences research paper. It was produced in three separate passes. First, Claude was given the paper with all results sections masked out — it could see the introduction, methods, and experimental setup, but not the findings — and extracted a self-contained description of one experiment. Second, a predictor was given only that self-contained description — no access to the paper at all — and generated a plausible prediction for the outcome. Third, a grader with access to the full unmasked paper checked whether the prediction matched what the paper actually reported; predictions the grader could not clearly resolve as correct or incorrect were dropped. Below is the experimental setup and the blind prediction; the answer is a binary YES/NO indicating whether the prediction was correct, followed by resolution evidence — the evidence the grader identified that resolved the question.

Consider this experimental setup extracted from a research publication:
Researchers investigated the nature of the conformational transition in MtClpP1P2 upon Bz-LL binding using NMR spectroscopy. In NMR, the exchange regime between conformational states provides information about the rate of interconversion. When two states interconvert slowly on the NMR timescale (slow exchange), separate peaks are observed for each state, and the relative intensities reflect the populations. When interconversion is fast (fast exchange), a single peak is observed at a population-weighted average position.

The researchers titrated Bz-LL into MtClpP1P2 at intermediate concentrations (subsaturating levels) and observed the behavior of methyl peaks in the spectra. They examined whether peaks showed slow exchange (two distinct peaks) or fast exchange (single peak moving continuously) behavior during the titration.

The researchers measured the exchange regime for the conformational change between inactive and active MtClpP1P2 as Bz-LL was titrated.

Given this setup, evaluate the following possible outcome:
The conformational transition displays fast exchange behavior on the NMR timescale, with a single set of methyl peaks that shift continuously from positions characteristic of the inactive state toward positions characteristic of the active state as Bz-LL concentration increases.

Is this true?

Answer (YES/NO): NO